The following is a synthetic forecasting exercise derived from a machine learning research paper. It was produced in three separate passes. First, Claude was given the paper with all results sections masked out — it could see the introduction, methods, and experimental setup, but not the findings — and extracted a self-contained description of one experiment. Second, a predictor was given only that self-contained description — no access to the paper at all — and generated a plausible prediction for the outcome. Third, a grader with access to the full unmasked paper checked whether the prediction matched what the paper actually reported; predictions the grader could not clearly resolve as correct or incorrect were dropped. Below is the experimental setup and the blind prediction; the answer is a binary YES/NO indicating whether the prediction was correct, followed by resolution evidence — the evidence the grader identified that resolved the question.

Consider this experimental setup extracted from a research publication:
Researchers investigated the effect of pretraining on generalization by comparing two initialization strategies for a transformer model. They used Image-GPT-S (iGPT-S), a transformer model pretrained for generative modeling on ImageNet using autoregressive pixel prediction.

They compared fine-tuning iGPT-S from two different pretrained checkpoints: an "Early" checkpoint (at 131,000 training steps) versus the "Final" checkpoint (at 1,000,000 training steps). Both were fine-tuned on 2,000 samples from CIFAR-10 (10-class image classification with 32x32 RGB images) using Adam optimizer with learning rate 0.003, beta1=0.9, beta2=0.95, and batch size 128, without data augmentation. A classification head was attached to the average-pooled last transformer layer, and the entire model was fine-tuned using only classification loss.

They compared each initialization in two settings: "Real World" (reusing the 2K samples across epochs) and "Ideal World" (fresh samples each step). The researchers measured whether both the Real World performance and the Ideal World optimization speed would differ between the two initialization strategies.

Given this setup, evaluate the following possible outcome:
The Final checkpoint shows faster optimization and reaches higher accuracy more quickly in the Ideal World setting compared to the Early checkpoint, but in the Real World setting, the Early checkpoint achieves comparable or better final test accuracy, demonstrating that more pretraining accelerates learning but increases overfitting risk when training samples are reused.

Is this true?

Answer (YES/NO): NO